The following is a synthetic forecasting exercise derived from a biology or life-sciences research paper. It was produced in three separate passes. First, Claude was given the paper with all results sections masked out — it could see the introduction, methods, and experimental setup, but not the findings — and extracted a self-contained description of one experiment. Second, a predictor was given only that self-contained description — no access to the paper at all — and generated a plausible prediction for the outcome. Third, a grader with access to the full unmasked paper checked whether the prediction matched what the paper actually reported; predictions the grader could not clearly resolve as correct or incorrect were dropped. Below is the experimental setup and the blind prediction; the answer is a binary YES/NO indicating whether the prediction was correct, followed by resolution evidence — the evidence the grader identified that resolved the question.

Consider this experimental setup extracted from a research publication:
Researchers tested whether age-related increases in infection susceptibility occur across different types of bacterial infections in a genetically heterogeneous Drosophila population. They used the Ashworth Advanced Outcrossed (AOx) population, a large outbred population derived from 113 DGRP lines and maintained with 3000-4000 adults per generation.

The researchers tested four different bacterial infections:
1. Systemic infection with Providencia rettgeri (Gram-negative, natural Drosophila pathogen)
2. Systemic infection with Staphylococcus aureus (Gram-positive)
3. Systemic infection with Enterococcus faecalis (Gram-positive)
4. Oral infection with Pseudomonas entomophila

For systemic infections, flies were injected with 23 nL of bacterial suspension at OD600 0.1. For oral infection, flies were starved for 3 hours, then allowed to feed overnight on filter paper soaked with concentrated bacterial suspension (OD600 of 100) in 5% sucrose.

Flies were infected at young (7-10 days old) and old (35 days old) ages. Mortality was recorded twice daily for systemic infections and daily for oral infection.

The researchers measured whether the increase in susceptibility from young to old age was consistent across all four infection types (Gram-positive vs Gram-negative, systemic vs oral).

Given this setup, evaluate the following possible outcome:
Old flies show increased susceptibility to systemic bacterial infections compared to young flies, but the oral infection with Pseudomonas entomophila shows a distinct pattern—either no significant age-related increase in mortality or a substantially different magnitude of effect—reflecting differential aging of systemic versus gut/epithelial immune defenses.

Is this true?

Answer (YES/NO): NO